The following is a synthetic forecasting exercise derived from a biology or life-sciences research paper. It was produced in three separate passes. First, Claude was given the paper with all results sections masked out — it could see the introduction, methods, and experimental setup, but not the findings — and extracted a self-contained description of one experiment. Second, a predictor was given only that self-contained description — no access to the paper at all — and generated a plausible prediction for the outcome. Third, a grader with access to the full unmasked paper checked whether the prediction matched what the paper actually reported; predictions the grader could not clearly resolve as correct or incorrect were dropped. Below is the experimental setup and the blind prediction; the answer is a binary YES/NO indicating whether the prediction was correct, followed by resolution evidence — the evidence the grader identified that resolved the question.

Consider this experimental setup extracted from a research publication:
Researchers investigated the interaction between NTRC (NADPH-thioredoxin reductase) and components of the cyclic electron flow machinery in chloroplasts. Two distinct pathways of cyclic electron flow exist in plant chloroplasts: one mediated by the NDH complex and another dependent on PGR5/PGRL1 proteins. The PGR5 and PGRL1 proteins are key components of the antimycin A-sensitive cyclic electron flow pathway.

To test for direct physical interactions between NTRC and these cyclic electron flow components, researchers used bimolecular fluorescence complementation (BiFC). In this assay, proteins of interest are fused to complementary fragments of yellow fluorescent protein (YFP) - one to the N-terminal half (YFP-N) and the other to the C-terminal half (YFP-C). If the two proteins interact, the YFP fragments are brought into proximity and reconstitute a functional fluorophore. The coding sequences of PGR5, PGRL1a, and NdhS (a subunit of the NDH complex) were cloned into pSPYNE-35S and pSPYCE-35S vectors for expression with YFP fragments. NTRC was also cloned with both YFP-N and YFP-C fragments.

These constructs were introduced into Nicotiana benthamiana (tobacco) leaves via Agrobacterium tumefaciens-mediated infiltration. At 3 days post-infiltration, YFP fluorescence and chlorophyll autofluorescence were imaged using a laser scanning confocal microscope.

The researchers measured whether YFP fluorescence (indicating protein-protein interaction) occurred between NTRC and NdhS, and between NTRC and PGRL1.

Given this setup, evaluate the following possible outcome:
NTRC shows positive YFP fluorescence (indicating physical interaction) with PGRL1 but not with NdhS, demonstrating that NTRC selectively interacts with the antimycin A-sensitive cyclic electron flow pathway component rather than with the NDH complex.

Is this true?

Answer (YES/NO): NO